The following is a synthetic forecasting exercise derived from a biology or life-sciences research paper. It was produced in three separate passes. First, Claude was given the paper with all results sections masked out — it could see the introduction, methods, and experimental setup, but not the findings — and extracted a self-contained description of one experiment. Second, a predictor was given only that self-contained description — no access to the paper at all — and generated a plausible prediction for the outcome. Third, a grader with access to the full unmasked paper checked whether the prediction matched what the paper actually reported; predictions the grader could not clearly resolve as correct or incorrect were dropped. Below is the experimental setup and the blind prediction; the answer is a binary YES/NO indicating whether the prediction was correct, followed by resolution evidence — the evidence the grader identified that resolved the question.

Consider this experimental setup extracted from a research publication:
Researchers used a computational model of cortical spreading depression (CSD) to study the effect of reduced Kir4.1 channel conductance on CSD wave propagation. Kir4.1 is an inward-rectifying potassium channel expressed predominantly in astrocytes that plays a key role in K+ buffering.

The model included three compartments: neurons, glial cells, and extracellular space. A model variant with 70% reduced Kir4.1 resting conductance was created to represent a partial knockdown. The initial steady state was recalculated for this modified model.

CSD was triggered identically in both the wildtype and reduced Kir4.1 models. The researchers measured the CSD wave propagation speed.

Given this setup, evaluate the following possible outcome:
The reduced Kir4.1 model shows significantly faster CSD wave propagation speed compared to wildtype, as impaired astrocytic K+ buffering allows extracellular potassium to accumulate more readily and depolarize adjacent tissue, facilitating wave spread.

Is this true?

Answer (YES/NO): NO